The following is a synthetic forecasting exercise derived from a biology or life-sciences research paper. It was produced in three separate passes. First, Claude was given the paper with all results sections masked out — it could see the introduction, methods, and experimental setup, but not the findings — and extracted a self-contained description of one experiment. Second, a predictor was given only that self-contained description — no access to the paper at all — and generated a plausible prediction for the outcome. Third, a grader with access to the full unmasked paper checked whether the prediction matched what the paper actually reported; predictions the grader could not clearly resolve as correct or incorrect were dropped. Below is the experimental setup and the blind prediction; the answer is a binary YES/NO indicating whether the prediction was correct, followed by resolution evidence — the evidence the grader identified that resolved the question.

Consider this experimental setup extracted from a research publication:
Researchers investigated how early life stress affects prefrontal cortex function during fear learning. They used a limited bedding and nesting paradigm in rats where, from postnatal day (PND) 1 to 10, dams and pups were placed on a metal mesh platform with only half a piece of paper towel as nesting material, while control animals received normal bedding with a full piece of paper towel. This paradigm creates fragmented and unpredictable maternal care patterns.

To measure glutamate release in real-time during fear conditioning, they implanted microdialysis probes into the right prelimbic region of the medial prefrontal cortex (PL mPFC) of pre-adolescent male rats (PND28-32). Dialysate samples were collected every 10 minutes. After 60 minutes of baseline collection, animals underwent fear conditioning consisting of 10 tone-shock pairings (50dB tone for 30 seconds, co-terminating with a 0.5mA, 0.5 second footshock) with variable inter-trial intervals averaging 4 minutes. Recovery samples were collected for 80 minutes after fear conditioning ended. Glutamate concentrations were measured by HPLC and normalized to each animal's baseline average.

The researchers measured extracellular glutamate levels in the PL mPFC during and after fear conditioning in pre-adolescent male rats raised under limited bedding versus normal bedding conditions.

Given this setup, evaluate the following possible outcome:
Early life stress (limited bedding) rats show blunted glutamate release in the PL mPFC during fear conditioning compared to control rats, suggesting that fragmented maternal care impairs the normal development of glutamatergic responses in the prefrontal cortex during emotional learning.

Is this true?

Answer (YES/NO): NO